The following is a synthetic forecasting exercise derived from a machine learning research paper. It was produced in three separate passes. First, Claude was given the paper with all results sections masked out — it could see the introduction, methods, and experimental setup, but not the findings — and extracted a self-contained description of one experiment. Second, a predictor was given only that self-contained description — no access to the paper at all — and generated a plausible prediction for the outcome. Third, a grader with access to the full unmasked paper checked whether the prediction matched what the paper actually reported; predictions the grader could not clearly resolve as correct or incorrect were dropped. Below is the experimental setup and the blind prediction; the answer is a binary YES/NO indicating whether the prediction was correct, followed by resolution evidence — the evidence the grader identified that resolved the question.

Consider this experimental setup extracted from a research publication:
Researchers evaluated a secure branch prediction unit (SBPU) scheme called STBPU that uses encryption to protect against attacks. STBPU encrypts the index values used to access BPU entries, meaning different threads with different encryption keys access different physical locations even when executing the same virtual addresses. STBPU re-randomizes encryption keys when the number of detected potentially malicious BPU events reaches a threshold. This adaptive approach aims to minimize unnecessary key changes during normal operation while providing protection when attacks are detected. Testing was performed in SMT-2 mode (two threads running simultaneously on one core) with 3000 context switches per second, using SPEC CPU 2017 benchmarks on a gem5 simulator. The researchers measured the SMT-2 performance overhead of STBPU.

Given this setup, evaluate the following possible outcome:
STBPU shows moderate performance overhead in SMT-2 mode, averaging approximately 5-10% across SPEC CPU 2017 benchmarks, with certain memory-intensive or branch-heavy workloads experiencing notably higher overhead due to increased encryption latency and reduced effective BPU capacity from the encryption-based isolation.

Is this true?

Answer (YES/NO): NO